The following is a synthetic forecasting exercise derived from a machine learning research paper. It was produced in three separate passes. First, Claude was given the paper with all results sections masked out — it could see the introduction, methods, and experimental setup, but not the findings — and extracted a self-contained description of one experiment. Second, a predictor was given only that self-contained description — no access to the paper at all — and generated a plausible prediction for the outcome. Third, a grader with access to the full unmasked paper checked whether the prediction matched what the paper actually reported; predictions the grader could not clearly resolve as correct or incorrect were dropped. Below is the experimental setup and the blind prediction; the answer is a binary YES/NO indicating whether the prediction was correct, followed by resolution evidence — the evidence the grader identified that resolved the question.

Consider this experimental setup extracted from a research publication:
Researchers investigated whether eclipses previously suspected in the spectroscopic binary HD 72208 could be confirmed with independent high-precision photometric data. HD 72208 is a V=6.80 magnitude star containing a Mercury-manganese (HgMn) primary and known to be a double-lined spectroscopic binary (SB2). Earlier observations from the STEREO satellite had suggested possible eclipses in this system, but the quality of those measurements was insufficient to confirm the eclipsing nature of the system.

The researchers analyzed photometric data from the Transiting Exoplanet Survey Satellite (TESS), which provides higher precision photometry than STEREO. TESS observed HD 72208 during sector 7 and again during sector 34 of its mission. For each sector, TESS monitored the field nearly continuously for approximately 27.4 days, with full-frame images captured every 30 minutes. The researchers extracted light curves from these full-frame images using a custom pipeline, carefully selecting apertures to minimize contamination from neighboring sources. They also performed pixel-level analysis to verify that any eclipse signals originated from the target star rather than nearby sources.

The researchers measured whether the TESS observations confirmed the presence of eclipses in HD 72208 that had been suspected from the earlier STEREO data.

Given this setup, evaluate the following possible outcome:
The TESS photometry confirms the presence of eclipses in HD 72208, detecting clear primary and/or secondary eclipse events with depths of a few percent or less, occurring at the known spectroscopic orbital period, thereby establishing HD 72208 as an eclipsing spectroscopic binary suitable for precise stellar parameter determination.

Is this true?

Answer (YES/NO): YES